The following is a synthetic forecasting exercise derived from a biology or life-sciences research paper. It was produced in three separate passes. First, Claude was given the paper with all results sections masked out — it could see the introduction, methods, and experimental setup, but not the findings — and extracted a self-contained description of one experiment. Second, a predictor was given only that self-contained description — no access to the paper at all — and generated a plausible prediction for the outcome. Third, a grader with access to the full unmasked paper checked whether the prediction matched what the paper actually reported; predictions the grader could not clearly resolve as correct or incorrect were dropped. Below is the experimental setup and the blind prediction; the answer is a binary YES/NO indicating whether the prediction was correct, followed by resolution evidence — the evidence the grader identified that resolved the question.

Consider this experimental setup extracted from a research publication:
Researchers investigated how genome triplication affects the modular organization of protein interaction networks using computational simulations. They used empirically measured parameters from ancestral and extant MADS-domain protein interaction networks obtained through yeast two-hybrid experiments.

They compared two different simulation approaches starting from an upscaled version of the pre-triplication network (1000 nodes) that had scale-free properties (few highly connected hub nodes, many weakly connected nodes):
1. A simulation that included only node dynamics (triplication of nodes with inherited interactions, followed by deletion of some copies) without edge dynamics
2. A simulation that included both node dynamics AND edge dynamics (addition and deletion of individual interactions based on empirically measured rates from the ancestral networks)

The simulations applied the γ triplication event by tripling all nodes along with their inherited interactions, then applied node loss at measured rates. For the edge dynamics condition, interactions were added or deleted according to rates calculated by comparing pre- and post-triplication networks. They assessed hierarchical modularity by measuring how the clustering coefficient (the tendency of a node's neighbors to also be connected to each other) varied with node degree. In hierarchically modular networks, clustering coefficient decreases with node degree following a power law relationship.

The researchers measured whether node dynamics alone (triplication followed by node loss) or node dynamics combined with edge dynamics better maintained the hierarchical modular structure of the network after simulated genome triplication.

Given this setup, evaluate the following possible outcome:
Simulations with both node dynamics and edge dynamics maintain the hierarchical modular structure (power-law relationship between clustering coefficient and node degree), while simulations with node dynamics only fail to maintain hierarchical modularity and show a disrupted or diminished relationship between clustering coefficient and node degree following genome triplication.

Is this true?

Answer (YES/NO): YES